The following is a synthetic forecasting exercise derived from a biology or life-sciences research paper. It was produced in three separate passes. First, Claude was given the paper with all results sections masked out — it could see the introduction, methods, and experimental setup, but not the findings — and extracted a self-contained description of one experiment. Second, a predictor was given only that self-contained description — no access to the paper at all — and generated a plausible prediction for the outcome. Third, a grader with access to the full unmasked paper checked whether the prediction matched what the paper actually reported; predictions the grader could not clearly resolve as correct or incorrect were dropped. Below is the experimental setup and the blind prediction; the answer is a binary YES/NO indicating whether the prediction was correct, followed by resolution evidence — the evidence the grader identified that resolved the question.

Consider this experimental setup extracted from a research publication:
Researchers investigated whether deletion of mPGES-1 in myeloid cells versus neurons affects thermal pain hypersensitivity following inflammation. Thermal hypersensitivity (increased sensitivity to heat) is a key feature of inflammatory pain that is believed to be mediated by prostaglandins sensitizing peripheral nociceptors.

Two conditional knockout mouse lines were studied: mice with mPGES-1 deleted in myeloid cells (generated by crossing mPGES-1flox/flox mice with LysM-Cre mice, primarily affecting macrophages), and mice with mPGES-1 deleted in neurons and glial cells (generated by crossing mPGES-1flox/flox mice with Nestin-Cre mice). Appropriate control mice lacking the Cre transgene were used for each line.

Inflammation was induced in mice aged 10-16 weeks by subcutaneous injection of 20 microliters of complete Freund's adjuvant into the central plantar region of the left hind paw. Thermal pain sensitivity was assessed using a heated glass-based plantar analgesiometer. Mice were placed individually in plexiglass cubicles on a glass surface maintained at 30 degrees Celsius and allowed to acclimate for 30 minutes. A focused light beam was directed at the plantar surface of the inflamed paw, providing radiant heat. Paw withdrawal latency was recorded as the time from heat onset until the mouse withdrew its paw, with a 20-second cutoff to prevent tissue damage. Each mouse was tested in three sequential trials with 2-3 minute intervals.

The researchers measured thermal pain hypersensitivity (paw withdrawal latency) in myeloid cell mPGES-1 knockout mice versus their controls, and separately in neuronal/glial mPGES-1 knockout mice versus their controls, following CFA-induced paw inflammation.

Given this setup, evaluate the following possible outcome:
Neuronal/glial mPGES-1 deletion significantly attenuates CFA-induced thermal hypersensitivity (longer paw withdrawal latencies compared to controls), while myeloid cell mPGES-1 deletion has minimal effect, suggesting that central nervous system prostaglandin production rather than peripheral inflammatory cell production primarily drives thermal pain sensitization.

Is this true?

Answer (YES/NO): NO